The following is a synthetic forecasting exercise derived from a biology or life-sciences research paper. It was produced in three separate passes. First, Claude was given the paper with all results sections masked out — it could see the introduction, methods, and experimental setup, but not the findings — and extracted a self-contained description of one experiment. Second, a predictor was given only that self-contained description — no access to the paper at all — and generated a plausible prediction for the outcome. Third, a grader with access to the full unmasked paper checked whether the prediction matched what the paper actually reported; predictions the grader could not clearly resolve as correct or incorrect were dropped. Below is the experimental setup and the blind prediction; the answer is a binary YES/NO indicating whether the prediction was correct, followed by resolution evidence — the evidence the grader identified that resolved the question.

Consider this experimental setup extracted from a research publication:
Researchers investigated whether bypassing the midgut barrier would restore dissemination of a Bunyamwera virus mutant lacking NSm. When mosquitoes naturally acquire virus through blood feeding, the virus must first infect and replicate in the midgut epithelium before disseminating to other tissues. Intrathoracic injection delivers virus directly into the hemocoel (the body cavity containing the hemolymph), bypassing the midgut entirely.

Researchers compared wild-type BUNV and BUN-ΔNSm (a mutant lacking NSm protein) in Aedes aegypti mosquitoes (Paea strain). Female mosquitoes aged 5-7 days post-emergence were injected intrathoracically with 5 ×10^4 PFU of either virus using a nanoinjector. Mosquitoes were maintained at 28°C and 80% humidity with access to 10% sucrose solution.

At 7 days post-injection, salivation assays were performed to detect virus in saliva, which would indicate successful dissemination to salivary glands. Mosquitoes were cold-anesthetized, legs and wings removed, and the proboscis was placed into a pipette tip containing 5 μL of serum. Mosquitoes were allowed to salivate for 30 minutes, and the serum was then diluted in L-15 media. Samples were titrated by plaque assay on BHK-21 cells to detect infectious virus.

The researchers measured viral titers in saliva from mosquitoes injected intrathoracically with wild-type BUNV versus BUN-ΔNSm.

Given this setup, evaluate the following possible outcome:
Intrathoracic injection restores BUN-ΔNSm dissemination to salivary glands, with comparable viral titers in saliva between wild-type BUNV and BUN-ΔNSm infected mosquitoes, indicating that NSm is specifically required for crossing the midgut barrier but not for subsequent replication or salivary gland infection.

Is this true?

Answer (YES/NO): YES